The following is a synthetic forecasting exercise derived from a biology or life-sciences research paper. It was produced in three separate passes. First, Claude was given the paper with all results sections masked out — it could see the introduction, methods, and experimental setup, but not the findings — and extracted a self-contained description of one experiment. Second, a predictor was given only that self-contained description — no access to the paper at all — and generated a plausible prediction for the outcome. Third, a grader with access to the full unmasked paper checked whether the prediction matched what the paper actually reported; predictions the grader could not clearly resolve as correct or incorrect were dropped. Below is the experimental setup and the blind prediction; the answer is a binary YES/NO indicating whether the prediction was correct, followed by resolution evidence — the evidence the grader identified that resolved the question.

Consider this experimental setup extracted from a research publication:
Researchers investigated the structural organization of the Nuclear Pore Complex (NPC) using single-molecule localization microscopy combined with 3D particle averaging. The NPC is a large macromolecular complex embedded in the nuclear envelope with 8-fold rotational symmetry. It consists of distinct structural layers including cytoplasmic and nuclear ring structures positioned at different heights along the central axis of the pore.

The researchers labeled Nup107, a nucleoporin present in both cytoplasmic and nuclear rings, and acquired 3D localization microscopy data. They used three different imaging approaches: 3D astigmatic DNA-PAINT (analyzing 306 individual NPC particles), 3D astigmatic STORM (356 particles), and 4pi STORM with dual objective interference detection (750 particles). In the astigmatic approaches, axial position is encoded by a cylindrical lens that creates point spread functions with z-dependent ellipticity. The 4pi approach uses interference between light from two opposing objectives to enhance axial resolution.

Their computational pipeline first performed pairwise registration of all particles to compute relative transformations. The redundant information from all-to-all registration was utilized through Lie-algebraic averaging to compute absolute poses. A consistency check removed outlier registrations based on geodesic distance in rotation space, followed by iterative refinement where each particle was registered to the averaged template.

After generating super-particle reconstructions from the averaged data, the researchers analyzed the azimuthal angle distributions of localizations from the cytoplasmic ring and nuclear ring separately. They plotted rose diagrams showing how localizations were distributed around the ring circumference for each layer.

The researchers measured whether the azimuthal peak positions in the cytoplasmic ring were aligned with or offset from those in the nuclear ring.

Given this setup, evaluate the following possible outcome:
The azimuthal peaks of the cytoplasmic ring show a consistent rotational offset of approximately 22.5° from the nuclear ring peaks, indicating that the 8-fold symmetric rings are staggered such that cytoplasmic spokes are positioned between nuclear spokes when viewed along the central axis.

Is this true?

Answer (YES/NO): NO